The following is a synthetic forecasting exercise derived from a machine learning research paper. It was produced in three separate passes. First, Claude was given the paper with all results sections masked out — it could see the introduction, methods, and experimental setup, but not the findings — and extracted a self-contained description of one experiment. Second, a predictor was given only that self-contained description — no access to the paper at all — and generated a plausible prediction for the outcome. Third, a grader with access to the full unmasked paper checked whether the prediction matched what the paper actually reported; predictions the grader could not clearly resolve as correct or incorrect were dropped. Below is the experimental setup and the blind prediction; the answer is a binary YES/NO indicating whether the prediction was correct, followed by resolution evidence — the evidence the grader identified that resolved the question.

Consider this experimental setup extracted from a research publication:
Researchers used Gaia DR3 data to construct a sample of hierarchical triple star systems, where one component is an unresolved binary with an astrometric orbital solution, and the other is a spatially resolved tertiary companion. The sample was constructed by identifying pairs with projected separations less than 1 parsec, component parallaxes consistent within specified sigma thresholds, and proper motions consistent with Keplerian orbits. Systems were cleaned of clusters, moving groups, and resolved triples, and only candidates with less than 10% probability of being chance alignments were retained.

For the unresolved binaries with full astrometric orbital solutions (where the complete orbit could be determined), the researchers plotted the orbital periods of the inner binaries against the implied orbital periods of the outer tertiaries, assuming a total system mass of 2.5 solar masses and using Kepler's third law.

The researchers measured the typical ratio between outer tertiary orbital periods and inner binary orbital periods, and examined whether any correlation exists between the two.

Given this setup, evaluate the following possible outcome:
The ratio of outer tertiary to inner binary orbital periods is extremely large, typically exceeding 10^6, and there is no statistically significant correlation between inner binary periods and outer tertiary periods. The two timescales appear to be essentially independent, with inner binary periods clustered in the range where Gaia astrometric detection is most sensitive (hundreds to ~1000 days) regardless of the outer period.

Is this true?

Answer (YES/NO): NO